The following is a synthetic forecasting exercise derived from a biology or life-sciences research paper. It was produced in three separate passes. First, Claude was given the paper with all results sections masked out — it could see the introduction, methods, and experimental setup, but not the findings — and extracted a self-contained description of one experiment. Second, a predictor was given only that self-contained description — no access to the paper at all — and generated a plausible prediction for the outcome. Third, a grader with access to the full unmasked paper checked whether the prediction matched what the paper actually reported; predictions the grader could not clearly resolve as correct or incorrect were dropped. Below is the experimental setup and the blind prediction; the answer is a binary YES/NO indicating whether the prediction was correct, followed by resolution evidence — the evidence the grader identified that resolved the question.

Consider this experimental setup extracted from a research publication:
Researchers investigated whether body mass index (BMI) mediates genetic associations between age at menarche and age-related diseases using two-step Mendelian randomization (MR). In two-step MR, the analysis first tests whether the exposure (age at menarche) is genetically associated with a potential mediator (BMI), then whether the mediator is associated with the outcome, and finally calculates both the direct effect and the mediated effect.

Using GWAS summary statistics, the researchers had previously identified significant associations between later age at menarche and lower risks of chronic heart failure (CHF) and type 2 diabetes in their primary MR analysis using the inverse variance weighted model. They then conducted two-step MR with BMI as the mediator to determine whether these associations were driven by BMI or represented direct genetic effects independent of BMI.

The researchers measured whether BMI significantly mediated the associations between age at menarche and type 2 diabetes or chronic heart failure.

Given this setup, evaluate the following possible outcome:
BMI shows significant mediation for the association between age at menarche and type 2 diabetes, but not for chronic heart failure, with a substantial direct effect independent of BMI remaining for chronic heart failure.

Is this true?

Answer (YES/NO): NO